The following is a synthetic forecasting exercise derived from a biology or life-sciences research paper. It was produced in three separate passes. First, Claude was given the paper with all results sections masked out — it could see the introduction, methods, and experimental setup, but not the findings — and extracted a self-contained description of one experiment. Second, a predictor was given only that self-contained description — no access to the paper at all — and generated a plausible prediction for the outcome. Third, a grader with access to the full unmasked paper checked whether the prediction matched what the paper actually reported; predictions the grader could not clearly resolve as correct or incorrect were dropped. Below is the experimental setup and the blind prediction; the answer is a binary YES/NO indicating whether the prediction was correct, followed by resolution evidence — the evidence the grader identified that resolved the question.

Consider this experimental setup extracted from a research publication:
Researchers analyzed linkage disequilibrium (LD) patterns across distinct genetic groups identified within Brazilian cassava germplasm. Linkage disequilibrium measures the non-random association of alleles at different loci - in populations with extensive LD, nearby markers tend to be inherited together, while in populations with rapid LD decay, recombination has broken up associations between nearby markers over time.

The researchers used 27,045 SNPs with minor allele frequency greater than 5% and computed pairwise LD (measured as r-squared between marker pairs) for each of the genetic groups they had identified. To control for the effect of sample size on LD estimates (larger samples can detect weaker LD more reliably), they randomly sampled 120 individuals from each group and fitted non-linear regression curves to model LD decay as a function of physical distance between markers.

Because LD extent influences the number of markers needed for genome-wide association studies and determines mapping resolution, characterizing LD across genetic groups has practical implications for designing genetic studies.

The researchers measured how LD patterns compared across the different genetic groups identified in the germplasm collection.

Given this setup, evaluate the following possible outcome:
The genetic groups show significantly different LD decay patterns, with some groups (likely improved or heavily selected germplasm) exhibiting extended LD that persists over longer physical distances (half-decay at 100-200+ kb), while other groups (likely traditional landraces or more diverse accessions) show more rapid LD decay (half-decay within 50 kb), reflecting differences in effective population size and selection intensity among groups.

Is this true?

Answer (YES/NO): NO